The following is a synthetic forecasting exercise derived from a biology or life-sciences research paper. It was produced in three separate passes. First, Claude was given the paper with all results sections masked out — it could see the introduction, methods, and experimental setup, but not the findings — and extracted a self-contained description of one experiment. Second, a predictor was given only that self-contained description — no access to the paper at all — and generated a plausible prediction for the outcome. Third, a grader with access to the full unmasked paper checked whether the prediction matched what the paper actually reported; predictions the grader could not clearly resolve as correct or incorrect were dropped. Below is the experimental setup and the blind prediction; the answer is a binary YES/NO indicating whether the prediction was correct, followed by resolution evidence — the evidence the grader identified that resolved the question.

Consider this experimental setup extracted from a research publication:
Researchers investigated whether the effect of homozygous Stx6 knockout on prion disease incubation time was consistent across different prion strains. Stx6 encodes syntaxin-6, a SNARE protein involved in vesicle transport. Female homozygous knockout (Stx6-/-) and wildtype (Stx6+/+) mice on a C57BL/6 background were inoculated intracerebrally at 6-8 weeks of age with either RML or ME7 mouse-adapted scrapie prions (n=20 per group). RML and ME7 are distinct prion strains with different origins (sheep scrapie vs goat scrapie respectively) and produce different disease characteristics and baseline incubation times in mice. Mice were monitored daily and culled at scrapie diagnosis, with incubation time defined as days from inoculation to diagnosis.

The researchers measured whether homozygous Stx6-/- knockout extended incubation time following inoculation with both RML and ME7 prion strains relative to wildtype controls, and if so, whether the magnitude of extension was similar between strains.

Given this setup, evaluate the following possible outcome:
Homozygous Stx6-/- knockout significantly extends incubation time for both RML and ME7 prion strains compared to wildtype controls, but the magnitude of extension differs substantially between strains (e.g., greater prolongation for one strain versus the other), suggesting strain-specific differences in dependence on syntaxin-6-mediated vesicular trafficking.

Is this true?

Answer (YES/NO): NO